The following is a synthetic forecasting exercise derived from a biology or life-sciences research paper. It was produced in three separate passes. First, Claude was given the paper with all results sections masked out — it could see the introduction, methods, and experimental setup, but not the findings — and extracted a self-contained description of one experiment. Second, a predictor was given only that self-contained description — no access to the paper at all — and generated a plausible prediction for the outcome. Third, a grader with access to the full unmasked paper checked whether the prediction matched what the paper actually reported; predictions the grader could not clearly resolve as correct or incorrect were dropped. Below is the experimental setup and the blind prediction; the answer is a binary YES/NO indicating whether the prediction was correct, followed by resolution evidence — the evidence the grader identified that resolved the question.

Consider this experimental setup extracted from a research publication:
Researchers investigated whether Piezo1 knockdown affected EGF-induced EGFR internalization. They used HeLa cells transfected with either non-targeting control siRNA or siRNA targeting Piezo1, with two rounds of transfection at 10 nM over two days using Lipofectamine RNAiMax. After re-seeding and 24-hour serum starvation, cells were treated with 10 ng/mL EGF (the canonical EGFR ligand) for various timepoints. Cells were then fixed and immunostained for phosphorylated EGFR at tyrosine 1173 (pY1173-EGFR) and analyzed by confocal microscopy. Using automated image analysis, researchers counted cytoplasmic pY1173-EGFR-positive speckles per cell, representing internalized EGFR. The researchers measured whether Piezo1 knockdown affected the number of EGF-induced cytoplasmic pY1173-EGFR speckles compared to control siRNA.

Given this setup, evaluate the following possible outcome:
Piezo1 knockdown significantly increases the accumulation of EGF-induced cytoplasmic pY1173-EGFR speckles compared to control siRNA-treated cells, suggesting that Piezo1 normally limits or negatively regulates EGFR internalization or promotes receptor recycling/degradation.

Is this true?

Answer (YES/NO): NO